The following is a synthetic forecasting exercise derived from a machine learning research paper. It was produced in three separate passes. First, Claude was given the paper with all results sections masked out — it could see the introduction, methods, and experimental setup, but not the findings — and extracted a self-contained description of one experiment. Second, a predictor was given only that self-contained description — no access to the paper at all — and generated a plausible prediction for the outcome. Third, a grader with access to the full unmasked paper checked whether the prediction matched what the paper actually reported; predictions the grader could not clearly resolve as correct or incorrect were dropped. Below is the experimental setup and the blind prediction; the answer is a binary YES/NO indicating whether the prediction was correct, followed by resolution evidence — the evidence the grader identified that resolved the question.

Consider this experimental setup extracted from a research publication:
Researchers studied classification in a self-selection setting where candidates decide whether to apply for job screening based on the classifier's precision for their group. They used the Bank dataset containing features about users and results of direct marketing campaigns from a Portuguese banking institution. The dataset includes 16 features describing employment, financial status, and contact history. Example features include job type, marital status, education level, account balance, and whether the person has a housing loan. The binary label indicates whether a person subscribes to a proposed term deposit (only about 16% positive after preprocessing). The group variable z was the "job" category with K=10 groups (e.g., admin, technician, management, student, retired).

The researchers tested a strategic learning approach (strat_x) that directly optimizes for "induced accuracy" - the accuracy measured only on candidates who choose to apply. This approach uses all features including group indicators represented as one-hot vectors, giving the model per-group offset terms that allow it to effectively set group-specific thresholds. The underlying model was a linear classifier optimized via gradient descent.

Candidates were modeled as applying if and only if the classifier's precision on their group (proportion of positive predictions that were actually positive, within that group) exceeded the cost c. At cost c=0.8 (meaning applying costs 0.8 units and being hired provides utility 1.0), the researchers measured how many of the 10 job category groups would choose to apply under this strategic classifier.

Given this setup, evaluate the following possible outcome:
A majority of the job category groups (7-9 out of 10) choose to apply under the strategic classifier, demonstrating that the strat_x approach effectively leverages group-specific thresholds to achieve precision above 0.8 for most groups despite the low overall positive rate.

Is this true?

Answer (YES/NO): NO